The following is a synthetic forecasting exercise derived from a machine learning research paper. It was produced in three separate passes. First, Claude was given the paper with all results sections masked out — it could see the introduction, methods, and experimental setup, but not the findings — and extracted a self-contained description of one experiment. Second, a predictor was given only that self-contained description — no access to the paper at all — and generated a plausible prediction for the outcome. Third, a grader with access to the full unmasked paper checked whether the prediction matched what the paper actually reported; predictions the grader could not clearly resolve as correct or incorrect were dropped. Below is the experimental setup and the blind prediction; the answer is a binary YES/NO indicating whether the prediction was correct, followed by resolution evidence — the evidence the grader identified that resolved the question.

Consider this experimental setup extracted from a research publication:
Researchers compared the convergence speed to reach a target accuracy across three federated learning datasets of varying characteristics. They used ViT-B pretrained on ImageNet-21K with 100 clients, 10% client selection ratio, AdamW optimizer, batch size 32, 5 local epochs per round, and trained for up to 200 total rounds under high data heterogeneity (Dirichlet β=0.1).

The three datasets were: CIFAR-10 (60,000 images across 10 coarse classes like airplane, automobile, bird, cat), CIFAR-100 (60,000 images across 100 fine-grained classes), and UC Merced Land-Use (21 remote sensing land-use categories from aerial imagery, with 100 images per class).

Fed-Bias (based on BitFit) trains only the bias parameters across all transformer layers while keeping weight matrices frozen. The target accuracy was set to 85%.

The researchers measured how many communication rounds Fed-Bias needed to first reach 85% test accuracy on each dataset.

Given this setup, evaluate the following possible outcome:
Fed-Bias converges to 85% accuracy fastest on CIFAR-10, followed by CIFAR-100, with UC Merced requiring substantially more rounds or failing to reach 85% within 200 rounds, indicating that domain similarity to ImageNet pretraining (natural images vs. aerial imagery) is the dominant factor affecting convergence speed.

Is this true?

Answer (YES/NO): YES